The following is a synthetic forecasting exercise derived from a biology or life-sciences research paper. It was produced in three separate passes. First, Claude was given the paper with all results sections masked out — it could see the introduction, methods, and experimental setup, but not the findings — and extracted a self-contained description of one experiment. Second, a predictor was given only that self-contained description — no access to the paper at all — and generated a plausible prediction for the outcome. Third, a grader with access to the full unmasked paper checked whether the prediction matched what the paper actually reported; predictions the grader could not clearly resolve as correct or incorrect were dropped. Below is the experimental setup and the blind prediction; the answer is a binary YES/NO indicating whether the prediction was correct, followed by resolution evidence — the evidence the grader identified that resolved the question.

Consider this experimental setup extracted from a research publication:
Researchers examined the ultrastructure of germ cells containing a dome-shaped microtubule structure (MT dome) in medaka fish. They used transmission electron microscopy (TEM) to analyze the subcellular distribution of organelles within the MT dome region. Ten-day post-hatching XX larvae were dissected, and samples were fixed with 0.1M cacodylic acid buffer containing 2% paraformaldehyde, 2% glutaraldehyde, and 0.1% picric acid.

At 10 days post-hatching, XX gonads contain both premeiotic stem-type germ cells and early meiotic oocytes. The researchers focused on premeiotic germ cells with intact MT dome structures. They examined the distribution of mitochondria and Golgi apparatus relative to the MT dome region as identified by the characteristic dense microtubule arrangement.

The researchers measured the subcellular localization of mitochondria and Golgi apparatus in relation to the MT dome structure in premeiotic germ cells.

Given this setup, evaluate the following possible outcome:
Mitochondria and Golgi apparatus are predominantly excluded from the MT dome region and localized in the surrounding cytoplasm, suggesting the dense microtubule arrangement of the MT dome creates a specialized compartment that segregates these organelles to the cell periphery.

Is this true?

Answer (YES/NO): NO